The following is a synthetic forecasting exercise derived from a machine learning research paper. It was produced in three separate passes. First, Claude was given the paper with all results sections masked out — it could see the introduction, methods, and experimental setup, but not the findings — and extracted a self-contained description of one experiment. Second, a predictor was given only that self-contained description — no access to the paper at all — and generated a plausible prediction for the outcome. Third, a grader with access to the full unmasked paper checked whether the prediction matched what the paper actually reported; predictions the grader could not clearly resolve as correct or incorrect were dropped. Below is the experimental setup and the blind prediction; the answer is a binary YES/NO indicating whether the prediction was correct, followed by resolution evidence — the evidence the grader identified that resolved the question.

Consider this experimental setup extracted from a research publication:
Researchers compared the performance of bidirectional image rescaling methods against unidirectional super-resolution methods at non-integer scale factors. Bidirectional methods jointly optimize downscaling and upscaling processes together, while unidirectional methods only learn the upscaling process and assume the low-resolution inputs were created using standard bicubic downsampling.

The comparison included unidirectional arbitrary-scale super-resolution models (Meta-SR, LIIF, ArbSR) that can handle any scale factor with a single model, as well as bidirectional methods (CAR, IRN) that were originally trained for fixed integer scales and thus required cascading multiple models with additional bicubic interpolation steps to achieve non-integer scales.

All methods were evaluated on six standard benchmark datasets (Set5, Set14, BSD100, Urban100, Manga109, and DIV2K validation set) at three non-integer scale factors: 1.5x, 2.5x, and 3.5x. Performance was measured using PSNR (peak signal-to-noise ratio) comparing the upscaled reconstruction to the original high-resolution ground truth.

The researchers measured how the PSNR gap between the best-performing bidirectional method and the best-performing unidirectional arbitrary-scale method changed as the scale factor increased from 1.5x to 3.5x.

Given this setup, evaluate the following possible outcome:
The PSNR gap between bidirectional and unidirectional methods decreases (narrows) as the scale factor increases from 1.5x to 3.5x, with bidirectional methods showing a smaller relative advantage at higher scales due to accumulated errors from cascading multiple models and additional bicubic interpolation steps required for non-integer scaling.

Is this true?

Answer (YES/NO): YES